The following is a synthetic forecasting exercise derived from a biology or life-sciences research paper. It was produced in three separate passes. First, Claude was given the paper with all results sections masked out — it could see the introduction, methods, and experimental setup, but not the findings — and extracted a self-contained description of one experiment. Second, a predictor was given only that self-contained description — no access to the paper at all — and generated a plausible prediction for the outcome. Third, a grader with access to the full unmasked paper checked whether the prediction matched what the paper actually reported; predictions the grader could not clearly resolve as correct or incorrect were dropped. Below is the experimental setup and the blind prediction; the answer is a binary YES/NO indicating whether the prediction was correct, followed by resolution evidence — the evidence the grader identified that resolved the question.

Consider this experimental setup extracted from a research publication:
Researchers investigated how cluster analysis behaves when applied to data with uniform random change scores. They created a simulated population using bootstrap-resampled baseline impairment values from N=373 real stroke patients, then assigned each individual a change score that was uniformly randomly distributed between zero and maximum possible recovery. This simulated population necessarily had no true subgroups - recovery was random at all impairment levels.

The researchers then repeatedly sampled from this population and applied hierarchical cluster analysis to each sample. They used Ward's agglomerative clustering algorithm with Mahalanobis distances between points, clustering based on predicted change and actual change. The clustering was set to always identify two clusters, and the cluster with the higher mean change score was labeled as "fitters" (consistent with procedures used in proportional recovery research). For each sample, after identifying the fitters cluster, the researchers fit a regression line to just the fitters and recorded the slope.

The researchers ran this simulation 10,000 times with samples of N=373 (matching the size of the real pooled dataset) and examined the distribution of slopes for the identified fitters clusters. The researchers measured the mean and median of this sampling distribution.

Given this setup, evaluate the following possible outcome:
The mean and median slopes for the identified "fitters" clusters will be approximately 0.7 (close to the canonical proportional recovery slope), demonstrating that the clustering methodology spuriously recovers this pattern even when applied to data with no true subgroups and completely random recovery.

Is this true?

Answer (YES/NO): YES